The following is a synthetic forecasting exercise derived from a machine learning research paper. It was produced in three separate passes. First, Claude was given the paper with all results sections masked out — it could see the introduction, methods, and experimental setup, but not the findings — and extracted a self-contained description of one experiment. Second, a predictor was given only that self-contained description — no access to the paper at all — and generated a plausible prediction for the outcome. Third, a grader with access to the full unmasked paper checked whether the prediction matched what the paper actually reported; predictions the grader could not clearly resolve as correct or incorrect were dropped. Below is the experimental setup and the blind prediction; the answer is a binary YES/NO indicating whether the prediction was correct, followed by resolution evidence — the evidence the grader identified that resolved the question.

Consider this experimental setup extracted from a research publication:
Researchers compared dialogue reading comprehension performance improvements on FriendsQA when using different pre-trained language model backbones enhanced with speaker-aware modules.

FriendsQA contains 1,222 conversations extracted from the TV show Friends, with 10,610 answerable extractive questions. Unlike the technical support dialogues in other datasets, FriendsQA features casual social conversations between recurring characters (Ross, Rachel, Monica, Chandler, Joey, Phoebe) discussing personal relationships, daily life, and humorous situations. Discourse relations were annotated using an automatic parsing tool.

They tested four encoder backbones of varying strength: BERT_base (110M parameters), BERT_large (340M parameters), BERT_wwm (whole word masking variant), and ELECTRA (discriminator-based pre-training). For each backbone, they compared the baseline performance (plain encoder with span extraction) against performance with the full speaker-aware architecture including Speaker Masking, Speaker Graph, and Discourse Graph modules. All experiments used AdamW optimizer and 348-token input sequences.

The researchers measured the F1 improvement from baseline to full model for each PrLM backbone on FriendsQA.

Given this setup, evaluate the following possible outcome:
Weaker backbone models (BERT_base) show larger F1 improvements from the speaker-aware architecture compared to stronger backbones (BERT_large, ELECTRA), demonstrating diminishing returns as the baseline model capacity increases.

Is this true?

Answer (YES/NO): NO